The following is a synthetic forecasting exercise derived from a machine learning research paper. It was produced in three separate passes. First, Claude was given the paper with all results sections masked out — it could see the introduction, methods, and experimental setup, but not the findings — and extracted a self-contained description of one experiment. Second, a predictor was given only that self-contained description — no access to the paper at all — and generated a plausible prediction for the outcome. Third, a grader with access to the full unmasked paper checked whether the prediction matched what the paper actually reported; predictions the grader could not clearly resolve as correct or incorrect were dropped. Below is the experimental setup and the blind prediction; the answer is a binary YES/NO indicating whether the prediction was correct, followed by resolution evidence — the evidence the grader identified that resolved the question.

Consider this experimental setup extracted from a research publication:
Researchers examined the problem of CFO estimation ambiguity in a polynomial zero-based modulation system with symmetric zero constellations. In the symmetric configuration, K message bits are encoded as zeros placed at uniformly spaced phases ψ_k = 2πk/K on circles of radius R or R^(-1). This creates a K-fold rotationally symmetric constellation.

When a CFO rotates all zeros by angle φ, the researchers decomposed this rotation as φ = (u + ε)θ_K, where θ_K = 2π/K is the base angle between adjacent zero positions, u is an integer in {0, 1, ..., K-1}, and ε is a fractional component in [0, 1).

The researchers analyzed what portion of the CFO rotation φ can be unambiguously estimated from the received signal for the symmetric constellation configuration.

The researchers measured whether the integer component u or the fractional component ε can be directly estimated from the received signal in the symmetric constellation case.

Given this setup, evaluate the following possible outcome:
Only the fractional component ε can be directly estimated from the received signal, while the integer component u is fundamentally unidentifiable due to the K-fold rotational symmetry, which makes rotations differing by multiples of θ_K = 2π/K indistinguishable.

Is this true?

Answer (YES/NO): YES